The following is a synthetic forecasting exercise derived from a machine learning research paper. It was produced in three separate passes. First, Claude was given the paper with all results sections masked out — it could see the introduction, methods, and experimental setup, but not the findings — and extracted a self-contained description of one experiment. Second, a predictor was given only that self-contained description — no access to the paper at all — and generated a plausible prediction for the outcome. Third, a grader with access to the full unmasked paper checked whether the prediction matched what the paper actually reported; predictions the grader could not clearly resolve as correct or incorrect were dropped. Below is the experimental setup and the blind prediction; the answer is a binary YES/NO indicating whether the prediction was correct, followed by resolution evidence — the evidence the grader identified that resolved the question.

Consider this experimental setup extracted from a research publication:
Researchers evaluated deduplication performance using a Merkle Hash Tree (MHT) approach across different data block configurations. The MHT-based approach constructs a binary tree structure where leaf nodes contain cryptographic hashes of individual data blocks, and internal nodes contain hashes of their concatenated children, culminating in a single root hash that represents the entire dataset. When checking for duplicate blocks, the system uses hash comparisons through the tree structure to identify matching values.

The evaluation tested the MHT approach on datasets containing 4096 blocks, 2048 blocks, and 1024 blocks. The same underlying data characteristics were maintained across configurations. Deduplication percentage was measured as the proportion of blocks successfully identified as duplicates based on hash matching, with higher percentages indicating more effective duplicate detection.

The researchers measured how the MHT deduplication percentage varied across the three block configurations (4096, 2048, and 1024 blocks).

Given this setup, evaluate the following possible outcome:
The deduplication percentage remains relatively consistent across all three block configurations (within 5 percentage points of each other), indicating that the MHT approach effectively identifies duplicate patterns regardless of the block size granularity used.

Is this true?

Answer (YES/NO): NO